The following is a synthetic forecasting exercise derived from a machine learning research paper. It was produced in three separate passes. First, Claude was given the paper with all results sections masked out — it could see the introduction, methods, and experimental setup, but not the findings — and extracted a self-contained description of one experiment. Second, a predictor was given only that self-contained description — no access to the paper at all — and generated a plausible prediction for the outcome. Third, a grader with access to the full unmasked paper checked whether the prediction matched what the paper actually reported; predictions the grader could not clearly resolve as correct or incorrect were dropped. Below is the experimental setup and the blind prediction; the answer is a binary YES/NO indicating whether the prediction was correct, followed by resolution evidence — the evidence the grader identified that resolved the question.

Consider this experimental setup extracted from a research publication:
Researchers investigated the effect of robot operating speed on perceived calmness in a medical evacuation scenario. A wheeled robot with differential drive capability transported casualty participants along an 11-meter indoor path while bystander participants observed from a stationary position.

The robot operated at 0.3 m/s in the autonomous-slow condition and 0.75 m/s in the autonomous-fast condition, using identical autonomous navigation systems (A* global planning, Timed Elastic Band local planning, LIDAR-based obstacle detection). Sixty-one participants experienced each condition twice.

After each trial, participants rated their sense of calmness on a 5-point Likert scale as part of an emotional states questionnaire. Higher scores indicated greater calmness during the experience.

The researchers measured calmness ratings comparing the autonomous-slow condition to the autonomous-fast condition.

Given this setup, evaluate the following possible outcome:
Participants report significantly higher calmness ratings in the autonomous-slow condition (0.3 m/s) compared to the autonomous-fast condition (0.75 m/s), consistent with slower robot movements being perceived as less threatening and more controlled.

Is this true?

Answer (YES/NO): YES